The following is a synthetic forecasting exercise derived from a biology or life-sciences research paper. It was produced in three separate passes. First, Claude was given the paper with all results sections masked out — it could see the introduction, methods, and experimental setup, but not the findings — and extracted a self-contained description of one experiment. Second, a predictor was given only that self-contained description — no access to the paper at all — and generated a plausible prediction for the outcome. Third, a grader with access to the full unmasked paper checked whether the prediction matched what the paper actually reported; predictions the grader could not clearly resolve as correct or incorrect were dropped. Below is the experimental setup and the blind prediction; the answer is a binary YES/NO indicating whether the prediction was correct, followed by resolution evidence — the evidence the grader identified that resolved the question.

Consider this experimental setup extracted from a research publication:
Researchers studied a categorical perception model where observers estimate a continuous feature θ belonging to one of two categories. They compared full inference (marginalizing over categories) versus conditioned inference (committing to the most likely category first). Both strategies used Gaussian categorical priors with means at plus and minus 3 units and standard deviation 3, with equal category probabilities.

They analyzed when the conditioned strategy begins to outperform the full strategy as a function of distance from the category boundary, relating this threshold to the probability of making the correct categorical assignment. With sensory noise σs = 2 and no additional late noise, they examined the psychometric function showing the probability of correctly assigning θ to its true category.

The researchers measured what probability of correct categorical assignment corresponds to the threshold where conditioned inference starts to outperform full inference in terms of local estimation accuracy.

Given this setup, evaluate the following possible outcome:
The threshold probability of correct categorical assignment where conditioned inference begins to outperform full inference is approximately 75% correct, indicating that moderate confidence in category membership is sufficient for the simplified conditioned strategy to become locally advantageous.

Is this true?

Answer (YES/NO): NO